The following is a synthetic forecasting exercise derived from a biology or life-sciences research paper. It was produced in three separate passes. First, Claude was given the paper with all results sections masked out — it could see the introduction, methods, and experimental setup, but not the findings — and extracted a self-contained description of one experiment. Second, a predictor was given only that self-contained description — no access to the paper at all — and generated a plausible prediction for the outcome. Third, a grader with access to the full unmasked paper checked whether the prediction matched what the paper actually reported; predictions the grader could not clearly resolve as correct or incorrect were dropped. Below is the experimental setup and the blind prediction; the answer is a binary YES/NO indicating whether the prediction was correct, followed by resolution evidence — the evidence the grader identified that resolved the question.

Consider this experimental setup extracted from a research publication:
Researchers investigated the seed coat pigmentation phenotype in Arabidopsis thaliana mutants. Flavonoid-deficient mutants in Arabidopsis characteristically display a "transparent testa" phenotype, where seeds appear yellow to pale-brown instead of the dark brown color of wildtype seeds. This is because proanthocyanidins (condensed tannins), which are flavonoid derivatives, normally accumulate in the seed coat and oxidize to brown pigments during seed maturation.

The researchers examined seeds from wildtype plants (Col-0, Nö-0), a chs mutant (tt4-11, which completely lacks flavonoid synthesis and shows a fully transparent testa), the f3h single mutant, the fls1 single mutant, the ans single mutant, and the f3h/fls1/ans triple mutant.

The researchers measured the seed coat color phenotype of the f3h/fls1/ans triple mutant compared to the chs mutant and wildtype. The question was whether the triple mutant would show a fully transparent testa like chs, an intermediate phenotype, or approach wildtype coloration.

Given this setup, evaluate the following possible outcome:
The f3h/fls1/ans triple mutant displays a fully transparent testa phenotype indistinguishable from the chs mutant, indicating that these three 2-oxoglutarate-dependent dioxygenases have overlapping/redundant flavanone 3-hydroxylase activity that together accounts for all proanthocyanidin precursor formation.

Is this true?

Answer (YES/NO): NO